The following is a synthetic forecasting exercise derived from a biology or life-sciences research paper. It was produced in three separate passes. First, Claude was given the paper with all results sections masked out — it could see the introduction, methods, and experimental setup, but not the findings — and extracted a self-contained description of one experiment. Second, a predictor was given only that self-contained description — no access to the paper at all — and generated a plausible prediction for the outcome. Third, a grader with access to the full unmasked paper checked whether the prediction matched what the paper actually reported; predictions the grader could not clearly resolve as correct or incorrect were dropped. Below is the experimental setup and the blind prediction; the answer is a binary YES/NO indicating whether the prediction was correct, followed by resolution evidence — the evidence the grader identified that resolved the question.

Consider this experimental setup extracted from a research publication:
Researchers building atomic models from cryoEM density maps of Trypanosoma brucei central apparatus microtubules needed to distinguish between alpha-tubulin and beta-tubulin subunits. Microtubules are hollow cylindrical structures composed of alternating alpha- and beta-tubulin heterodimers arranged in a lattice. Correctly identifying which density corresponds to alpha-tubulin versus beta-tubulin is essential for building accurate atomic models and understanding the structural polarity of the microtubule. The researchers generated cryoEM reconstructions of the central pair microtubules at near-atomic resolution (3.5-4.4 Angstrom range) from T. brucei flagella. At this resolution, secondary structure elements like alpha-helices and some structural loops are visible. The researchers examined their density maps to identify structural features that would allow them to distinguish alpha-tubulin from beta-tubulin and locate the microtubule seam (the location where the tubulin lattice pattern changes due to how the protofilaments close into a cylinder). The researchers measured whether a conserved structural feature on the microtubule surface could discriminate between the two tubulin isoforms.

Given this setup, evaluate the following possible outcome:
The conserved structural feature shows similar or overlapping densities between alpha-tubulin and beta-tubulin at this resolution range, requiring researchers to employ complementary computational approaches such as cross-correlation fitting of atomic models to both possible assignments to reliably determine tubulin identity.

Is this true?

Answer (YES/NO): NO